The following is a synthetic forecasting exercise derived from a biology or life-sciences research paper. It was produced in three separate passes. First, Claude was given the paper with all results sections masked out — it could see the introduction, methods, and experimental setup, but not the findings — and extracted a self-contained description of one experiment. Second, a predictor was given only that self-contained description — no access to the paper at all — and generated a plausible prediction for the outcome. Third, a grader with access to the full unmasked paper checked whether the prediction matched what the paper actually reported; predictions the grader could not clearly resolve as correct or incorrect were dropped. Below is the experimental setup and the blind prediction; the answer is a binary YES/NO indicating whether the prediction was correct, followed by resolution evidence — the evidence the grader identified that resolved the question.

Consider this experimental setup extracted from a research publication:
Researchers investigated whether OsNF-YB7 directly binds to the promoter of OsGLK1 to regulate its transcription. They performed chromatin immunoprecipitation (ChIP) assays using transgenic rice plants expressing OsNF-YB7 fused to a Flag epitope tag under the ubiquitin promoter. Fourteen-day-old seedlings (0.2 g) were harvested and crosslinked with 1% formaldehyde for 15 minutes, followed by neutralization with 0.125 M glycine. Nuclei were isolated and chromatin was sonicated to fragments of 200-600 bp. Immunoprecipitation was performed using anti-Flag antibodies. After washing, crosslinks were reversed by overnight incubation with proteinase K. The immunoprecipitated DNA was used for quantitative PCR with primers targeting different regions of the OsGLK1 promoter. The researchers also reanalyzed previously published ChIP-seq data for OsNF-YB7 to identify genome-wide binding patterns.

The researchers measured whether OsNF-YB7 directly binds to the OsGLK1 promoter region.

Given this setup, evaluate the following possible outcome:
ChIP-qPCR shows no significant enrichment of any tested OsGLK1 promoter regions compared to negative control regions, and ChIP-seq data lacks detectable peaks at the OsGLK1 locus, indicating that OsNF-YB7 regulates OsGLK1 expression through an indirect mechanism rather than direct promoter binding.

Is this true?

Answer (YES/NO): NO